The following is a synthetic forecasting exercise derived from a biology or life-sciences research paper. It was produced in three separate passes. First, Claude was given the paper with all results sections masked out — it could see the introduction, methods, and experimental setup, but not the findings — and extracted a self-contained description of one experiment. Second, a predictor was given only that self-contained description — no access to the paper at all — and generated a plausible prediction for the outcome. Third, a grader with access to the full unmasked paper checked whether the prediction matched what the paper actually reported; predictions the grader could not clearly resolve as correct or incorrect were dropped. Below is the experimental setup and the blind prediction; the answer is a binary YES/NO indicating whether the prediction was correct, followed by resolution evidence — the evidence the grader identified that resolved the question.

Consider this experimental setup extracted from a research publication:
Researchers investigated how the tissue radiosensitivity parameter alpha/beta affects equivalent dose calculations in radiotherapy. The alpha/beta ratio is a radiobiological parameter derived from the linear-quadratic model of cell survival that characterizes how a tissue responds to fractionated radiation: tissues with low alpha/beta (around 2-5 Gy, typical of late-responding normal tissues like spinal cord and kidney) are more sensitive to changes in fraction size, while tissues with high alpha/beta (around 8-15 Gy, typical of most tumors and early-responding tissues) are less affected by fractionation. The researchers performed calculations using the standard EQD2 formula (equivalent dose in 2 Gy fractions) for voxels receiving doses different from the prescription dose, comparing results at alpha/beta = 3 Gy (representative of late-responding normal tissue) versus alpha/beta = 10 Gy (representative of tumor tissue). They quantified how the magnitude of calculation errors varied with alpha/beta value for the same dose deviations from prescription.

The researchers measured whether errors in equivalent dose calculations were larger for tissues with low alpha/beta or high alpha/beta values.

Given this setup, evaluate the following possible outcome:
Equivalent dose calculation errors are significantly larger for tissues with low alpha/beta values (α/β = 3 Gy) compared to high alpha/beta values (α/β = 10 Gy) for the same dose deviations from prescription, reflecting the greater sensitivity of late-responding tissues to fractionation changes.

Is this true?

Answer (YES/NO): YES